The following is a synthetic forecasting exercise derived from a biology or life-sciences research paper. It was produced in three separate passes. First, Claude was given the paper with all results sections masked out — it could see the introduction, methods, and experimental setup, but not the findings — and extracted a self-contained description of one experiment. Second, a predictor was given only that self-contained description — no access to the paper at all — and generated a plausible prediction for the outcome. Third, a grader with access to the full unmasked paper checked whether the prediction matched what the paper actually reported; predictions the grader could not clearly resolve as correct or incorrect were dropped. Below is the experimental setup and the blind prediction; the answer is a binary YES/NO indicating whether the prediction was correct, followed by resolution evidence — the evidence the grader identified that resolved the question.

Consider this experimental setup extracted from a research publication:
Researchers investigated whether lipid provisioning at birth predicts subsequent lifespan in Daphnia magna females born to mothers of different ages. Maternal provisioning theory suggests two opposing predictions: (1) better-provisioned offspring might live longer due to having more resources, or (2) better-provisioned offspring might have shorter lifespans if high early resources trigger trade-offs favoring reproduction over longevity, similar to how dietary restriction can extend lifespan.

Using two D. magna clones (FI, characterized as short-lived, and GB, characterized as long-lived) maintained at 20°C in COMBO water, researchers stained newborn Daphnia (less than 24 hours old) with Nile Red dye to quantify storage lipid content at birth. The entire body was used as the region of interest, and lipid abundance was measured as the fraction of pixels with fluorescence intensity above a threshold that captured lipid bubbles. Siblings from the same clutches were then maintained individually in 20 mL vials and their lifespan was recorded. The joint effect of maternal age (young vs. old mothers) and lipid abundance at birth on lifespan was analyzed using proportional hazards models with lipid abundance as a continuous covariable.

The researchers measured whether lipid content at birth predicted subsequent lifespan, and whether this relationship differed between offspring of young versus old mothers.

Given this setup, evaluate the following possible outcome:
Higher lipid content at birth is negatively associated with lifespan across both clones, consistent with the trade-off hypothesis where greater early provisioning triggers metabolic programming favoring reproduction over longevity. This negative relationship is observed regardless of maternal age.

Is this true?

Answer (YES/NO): NO